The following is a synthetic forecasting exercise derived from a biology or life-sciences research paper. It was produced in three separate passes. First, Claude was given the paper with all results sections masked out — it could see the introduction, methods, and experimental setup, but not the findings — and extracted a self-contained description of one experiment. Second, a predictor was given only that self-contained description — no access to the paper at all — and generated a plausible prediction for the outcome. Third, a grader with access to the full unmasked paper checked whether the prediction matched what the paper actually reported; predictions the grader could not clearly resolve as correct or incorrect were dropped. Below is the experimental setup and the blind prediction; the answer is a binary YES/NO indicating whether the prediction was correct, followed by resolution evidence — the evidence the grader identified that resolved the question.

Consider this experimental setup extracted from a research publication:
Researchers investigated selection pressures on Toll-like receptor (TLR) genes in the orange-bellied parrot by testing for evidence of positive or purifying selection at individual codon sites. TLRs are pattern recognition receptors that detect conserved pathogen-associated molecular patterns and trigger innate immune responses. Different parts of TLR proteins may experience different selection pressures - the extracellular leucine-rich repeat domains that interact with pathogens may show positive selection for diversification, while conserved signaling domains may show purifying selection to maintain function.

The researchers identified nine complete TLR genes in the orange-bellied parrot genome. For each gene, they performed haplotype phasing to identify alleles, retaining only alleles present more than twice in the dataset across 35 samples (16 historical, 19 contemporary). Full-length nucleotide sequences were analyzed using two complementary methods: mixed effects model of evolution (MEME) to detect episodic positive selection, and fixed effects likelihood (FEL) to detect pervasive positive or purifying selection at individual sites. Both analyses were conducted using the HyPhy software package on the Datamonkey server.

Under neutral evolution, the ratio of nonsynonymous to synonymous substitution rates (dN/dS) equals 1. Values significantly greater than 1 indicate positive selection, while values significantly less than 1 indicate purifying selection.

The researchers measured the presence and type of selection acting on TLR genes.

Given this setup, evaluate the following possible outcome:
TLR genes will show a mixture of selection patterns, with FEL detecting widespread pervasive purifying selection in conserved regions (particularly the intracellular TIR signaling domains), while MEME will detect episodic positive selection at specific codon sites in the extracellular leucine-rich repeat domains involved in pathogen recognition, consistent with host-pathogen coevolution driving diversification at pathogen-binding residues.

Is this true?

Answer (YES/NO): NO